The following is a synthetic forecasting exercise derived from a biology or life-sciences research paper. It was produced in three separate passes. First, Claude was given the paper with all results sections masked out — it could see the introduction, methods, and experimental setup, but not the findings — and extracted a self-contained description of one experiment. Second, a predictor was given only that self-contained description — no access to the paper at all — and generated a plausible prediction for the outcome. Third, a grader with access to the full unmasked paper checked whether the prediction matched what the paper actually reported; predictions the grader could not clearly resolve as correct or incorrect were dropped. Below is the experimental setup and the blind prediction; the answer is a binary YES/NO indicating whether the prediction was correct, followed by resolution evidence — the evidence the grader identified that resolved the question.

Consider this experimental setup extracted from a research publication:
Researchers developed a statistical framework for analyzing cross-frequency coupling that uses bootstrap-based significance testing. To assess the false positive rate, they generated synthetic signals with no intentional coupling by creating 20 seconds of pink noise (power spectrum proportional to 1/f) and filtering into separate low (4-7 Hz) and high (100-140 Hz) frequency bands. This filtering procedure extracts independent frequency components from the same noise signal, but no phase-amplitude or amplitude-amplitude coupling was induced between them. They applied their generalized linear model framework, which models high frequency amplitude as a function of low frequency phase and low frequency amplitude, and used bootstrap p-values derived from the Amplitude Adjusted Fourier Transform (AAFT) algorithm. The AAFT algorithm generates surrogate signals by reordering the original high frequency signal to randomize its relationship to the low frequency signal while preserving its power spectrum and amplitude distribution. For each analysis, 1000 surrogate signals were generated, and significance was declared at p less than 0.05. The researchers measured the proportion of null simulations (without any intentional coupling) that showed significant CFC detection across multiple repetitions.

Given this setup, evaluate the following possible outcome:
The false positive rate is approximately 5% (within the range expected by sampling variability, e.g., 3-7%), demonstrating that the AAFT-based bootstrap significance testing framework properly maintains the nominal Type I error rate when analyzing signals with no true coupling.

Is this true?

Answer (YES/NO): NO